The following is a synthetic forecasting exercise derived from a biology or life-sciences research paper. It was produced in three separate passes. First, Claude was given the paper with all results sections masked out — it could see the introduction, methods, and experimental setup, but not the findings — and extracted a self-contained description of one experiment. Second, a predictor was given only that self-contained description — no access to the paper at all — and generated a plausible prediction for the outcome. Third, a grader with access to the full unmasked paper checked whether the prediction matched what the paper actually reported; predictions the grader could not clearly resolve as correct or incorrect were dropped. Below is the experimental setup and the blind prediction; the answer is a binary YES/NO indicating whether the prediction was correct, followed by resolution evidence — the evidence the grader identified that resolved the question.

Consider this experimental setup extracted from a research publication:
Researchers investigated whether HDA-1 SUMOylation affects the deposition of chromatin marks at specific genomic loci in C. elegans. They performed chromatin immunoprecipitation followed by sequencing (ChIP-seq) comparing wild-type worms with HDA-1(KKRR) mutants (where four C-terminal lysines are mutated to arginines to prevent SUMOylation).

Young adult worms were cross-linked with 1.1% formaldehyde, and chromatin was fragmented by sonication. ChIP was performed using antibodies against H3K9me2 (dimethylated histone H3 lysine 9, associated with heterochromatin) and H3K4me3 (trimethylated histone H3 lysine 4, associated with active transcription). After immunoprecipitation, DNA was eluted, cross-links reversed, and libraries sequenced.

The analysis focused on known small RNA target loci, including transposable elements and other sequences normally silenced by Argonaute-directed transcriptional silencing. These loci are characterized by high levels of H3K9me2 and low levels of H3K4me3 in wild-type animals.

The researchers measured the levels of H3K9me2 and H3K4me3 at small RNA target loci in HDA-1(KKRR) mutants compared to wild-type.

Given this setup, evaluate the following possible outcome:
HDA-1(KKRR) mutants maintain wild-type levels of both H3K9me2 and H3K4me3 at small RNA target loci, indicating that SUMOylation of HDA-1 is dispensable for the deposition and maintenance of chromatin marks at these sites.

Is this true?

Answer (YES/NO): NO